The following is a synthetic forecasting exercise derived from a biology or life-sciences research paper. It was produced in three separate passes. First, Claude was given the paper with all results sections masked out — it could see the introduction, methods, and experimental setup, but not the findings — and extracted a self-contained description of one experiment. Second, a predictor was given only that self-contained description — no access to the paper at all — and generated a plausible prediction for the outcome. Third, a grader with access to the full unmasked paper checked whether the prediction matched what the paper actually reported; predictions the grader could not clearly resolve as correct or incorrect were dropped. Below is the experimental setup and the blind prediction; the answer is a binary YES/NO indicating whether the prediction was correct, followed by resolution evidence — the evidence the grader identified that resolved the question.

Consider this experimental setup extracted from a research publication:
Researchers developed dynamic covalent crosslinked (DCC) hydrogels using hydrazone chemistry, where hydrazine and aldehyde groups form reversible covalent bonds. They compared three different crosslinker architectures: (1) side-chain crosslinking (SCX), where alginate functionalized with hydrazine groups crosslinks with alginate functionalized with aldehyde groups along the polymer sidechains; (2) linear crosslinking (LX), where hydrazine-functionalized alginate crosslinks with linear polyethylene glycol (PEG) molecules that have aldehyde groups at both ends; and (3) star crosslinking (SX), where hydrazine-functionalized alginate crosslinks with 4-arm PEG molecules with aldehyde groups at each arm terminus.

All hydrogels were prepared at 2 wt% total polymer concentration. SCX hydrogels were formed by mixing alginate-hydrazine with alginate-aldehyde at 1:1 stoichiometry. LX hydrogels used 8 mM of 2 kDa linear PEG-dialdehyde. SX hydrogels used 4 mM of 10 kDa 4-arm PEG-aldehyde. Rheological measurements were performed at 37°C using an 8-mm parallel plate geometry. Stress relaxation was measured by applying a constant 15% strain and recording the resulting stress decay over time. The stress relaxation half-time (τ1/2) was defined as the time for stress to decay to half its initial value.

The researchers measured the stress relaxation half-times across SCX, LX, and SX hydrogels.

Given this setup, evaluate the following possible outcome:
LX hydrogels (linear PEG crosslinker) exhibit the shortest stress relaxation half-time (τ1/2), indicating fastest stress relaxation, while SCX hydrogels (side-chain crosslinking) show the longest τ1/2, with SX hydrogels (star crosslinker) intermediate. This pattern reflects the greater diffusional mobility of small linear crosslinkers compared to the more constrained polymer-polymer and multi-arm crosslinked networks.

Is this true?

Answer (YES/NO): YES